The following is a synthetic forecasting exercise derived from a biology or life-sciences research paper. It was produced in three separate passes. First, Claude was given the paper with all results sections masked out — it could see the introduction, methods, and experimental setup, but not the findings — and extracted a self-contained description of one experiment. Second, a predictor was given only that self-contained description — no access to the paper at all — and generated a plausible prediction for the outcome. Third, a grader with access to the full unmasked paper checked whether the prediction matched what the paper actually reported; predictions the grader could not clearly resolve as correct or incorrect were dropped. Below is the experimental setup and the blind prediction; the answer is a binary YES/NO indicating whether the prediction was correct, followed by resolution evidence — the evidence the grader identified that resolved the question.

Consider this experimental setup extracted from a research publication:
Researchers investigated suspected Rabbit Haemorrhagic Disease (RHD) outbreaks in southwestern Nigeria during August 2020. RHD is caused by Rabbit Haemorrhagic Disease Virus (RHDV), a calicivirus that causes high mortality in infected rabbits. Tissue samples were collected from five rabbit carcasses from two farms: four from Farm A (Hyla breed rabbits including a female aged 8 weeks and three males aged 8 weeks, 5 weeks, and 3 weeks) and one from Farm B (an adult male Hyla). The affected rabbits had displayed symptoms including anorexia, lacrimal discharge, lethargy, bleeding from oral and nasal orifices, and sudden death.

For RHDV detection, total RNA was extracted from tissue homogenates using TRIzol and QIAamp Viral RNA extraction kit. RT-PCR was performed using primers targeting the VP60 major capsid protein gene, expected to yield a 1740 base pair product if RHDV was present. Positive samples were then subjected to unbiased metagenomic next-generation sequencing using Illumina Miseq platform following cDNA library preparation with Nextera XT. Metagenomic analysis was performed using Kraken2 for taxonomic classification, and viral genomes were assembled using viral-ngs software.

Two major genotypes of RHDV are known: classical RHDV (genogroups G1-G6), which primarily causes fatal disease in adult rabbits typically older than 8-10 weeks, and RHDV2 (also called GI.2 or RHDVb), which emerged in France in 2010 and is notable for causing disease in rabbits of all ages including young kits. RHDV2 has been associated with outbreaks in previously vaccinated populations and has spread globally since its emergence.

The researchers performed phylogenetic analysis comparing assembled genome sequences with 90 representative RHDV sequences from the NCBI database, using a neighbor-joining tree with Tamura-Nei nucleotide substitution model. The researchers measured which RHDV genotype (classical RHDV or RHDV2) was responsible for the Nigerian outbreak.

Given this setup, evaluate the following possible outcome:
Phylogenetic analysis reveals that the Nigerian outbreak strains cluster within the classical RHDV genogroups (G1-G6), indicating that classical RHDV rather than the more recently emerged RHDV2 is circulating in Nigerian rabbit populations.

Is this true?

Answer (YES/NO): NO